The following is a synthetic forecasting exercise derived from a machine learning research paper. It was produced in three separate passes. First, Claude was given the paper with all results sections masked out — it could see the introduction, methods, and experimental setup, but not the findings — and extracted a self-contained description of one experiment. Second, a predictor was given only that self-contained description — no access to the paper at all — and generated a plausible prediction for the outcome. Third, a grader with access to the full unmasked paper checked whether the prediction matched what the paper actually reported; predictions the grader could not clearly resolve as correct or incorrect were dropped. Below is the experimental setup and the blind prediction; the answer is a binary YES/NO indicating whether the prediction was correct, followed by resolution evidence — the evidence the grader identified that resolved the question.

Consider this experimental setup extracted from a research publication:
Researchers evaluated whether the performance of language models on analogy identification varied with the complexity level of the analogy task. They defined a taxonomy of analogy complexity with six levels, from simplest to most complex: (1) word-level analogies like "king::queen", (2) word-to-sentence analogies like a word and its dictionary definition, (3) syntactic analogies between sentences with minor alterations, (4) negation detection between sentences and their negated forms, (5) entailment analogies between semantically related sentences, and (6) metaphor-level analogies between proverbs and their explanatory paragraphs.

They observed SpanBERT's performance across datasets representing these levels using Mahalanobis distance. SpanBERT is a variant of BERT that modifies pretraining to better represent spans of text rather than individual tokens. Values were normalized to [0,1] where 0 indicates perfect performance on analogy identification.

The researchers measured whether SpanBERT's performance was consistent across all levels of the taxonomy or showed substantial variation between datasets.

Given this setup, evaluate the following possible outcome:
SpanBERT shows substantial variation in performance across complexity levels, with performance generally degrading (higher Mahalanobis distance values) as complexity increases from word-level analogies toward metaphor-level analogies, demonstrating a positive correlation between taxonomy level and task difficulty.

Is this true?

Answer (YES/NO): NO